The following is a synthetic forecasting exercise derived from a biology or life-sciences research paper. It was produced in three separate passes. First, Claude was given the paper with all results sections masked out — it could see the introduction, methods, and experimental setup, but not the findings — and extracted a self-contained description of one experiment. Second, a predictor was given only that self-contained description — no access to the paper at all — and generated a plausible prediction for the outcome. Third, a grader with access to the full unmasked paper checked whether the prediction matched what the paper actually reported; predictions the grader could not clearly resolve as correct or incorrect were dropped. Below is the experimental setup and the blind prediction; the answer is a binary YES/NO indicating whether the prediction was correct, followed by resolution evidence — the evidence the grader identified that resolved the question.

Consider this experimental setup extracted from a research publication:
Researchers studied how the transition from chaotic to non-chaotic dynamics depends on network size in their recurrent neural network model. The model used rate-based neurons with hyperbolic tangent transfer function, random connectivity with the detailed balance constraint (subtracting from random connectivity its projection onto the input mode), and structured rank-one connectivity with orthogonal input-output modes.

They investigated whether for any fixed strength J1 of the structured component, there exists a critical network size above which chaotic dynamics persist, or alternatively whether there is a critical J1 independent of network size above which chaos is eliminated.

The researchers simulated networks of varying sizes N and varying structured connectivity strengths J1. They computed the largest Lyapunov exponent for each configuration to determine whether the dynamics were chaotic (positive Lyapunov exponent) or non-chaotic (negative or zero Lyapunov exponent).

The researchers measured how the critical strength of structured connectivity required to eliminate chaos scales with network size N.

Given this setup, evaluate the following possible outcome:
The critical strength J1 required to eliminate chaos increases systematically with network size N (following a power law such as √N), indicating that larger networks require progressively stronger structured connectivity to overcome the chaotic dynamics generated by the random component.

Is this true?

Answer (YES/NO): YES